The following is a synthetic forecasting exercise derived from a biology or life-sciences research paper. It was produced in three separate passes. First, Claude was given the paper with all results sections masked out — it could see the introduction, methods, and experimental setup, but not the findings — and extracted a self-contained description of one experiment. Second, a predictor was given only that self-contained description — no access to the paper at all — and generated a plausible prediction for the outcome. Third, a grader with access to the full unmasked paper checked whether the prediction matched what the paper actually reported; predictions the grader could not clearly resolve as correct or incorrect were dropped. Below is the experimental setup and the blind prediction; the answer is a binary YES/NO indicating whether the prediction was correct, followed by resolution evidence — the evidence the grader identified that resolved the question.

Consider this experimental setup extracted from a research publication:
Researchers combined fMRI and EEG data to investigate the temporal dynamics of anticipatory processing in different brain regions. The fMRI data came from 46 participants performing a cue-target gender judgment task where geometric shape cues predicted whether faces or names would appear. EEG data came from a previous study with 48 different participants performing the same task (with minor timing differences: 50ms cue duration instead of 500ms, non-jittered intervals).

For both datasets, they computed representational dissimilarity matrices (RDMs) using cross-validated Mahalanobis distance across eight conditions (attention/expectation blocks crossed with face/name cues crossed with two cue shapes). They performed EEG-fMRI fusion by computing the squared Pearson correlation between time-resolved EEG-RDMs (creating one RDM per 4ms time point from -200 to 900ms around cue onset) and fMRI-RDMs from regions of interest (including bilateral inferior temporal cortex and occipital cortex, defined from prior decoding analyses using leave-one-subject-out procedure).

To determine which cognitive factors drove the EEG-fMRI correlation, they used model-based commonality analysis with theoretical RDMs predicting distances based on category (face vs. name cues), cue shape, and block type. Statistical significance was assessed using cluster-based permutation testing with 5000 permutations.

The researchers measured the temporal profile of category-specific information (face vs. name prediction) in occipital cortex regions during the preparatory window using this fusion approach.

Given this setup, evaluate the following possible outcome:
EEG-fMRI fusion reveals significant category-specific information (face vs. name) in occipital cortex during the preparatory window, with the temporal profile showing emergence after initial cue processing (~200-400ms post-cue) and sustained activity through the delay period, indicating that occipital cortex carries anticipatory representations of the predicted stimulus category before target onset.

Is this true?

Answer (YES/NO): NO